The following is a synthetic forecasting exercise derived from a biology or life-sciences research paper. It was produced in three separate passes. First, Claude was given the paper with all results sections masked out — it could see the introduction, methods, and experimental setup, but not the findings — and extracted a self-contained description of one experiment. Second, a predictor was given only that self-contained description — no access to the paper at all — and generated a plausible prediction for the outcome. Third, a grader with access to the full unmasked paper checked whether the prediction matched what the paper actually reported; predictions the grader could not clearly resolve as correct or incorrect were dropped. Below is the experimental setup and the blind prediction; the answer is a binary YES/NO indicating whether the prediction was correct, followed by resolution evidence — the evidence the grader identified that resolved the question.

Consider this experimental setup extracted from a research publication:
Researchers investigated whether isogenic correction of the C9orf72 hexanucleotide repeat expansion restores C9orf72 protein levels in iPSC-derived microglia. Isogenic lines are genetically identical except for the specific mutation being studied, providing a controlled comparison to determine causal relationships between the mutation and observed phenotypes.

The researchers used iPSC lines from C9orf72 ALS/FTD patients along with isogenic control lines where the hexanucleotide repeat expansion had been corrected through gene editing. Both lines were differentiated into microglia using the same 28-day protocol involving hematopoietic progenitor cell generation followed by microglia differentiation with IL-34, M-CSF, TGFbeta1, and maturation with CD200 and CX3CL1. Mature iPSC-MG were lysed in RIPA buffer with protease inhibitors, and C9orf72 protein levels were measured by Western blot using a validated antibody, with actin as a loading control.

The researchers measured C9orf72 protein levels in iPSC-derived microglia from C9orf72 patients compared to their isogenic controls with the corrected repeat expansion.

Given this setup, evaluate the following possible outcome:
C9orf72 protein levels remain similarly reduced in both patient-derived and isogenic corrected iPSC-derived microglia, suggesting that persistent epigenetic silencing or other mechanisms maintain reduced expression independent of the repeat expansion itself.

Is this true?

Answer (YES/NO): NO